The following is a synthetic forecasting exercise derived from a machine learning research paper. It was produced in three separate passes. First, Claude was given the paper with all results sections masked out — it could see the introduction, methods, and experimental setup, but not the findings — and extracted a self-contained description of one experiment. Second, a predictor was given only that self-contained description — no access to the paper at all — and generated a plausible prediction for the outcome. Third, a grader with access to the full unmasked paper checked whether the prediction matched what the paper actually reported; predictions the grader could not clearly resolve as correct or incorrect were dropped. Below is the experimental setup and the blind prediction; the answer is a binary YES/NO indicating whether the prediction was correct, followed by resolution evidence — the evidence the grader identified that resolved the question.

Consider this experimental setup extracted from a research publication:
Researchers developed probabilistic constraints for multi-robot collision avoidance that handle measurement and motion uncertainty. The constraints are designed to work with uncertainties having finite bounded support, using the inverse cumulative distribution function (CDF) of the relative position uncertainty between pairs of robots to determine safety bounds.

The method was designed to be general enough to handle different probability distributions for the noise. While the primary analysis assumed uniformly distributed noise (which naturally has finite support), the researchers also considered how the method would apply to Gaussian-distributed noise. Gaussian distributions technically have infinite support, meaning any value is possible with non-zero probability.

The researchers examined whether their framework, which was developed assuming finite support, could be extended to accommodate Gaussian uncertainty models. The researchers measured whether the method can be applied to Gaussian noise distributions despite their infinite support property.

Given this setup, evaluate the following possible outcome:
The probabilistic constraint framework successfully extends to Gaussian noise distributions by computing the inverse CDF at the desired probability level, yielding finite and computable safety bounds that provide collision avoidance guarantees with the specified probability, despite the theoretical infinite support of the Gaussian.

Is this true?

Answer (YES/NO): YES